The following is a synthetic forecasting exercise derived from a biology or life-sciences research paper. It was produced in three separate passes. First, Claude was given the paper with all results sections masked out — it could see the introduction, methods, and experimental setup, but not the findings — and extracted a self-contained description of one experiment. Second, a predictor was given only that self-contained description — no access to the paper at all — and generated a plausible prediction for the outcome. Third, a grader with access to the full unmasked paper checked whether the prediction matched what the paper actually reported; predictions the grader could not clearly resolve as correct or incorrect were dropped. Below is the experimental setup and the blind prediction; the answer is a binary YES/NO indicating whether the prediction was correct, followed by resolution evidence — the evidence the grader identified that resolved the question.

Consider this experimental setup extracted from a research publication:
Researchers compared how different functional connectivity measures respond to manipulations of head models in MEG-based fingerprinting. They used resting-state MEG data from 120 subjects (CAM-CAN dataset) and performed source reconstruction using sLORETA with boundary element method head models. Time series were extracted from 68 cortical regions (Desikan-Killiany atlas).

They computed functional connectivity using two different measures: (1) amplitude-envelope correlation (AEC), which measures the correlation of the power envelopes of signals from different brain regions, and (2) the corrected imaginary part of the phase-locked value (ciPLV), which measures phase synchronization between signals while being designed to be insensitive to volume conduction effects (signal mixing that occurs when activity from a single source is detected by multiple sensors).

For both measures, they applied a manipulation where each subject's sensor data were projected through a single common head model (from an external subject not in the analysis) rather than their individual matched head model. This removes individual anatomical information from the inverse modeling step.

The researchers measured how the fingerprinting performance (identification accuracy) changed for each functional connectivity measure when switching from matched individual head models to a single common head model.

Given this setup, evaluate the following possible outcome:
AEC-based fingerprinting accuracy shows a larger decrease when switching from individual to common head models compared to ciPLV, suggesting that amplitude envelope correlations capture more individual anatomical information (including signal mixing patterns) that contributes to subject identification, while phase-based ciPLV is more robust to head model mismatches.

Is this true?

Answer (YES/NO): YES